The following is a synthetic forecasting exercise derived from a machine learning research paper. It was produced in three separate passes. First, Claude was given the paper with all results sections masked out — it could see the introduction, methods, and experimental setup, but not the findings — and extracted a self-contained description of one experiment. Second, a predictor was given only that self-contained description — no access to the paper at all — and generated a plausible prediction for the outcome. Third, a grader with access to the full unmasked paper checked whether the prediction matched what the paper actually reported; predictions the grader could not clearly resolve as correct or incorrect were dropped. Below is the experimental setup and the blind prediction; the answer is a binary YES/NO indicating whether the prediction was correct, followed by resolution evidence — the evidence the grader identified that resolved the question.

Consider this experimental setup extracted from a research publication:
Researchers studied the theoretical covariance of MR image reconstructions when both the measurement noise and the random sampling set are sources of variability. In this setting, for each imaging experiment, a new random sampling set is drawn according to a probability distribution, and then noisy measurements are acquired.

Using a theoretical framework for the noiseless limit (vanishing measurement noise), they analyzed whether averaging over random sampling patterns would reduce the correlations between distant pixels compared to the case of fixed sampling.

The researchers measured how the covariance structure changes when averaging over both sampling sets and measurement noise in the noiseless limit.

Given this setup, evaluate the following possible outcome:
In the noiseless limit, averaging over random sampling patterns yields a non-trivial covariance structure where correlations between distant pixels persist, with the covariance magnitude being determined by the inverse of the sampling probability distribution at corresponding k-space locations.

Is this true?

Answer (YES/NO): NO